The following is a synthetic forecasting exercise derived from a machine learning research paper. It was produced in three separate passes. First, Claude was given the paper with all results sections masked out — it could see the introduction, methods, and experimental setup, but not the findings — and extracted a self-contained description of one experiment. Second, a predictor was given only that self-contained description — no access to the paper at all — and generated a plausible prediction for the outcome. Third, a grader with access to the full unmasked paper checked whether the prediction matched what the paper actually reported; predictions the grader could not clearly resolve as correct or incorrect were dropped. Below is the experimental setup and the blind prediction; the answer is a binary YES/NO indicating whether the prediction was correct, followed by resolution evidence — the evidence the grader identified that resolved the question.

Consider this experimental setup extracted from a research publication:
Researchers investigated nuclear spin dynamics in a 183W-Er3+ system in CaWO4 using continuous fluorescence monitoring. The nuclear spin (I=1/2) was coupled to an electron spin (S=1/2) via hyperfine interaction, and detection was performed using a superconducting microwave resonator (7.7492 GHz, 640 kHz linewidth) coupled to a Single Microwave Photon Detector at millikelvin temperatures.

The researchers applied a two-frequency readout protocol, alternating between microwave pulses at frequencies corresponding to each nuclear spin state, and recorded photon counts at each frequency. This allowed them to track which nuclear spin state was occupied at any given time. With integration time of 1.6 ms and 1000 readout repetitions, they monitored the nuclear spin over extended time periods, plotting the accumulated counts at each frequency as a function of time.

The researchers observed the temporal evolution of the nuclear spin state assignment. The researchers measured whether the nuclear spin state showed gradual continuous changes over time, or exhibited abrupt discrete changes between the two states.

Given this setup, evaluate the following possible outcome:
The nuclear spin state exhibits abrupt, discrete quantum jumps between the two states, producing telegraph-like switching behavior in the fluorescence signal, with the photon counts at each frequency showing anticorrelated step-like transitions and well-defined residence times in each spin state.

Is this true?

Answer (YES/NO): YES